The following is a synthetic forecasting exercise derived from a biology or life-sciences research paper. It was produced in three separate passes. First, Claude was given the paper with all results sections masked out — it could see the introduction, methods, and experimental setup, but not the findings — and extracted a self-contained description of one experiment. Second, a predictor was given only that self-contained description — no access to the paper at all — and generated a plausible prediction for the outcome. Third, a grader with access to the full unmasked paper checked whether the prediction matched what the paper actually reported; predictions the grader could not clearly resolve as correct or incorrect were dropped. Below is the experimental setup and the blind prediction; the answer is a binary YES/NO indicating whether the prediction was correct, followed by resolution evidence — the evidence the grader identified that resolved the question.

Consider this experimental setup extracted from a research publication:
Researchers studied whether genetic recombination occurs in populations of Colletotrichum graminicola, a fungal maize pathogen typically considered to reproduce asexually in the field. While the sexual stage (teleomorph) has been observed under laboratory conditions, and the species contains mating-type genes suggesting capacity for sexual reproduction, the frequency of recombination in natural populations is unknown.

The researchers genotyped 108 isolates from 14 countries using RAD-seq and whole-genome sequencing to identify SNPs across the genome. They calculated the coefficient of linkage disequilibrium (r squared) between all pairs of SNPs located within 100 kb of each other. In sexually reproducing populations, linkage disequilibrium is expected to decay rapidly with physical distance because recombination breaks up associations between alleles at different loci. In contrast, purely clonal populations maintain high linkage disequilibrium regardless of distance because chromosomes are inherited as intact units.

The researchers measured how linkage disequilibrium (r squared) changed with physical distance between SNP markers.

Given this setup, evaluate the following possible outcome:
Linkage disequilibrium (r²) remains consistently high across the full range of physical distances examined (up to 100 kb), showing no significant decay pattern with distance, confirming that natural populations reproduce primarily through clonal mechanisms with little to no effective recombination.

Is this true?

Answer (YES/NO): NO